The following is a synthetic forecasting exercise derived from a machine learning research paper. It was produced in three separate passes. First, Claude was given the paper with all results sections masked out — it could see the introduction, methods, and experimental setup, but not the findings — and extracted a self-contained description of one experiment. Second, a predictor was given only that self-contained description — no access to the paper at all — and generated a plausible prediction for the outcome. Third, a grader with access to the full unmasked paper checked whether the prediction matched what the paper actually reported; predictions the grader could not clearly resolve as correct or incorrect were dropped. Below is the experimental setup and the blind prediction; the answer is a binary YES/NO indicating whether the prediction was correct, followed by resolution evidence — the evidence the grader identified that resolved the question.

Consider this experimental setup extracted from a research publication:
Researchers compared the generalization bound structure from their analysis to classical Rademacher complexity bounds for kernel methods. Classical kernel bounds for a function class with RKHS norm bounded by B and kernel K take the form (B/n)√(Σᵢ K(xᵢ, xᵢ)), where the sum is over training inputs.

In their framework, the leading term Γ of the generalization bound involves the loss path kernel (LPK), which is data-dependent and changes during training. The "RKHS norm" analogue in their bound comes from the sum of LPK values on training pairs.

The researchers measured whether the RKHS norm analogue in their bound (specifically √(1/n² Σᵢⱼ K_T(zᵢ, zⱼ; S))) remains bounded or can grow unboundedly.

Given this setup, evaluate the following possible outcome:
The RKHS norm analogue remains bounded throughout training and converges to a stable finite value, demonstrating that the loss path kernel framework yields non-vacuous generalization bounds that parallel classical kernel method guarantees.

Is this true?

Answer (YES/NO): YES